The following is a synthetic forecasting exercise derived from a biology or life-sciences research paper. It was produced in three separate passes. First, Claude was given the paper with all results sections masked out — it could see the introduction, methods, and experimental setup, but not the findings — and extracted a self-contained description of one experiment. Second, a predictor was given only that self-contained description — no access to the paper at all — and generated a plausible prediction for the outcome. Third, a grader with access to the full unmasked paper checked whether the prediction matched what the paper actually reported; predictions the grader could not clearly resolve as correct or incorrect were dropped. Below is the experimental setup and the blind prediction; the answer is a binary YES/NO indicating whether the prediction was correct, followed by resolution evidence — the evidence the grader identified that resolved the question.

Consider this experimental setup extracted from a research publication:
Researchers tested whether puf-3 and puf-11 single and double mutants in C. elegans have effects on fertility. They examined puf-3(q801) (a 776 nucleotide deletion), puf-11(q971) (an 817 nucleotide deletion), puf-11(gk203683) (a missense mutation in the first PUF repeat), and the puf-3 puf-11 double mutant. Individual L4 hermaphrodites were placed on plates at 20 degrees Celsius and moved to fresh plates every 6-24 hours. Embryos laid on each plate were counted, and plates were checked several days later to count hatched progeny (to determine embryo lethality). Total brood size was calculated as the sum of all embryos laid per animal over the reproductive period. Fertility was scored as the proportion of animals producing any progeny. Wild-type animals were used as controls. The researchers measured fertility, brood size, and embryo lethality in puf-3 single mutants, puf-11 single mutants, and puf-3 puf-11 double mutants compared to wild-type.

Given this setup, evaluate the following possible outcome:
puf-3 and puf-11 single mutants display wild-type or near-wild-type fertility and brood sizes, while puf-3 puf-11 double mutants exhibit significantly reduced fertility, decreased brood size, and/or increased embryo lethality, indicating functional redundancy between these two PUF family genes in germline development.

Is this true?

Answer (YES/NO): YES